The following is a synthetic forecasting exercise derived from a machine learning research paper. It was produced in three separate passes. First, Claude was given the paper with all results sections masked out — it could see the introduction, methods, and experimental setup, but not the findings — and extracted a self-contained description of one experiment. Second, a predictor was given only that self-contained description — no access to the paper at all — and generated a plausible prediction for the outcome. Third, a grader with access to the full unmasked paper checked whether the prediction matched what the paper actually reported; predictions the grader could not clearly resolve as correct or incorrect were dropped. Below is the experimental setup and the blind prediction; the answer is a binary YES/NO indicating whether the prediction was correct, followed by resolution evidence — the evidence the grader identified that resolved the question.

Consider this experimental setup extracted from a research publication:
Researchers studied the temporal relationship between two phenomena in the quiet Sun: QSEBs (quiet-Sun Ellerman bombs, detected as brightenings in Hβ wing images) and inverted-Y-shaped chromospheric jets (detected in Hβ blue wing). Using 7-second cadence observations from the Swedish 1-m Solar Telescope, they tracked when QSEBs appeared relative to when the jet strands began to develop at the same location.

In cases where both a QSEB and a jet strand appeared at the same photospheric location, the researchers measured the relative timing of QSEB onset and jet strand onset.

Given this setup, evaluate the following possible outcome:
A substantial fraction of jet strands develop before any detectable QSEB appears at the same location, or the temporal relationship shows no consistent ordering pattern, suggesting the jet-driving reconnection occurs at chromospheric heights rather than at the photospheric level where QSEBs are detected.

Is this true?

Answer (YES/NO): NO